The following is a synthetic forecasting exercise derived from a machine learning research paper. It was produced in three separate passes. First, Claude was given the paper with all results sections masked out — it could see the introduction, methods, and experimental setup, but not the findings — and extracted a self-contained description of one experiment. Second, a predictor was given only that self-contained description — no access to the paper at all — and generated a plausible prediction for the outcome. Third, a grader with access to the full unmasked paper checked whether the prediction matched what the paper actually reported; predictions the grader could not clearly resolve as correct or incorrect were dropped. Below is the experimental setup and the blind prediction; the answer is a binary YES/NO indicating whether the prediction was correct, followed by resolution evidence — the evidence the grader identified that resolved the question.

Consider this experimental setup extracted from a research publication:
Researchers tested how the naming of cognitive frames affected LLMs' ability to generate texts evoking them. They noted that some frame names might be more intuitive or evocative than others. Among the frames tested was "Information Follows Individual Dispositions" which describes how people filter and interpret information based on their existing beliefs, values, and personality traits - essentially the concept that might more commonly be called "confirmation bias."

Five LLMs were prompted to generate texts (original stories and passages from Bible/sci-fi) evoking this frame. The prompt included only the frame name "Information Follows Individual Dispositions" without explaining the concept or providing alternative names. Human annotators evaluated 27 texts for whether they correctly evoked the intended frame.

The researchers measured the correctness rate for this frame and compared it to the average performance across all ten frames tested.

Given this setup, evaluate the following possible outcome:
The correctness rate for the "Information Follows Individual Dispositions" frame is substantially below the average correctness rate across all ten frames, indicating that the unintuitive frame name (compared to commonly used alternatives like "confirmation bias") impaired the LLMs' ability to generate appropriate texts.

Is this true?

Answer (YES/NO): YES